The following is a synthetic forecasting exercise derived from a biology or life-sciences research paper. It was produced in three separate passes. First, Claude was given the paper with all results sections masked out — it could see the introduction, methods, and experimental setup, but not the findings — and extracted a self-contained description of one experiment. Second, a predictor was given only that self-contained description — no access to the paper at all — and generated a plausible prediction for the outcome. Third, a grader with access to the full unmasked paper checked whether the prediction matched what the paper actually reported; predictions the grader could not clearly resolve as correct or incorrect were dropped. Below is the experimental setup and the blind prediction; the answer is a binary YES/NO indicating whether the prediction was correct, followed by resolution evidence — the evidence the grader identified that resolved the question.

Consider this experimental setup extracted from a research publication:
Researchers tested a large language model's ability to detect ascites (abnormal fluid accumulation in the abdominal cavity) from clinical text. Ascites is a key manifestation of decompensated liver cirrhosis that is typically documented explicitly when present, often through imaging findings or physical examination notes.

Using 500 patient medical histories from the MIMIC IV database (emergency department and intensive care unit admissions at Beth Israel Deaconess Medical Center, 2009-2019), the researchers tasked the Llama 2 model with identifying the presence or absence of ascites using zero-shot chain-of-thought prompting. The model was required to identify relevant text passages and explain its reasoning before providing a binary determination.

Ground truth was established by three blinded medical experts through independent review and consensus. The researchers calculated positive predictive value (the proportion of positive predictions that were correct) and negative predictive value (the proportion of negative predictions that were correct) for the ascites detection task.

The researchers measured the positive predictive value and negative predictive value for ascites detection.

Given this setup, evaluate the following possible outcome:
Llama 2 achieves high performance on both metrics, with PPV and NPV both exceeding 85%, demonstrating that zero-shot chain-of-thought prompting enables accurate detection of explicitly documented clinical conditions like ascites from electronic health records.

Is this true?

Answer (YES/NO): NO